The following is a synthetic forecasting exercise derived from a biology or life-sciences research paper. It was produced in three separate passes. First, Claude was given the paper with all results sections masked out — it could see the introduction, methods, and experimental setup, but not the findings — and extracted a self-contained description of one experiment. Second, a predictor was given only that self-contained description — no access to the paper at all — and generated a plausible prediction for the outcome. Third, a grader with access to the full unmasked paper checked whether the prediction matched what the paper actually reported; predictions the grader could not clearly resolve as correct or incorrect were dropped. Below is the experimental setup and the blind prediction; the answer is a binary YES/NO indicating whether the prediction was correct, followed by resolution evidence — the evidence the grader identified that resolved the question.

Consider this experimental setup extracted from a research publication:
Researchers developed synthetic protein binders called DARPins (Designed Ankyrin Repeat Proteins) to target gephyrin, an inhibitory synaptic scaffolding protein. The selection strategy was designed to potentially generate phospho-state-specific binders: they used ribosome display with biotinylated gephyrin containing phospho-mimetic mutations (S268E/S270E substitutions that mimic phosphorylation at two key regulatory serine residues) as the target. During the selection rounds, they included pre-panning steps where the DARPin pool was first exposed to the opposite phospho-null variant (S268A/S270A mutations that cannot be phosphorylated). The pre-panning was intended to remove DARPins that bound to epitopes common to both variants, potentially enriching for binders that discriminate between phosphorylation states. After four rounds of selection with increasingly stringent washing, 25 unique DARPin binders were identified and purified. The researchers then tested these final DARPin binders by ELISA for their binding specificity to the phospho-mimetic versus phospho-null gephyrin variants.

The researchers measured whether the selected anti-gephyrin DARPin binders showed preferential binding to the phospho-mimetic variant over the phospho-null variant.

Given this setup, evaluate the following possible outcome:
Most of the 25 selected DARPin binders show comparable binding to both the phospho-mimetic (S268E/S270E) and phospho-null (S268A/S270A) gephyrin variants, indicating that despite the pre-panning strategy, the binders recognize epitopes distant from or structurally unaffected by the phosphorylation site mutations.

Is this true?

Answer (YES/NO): YES